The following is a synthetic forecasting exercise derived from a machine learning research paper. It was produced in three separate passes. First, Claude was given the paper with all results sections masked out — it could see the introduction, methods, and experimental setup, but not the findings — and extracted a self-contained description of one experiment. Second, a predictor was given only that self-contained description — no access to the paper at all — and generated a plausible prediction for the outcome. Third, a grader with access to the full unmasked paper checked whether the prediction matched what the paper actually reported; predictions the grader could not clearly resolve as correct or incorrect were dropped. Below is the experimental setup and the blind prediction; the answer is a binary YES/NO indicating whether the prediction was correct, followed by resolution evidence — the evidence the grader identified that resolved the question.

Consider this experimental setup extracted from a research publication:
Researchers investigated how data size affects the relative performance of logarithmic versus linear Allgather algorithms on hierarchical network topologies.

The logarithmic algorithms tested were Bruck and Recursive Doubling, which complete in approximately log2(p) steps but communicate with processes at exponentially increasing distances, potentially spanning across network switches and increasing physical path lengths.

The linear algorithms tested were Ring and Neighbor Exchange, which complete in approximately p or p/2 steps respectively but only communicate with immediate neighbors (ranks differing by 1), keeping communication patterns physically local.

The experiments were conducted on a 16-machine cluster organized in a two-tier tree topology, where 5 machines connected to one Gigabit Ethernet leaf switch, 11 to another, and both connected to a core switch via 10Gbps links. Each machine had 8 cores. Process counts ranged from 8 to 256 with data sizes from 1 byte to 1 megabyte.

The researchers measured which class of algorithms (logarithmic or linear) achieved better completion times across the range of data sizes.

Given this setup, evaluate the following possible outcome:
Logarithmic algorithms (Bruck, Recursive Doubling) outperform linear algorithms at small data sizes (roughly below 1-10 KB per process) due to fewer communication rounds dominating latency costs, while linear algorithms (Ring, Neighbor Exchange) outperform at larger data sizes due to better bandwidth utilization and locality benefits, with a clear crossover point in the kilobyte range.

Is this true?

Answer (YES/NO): YES